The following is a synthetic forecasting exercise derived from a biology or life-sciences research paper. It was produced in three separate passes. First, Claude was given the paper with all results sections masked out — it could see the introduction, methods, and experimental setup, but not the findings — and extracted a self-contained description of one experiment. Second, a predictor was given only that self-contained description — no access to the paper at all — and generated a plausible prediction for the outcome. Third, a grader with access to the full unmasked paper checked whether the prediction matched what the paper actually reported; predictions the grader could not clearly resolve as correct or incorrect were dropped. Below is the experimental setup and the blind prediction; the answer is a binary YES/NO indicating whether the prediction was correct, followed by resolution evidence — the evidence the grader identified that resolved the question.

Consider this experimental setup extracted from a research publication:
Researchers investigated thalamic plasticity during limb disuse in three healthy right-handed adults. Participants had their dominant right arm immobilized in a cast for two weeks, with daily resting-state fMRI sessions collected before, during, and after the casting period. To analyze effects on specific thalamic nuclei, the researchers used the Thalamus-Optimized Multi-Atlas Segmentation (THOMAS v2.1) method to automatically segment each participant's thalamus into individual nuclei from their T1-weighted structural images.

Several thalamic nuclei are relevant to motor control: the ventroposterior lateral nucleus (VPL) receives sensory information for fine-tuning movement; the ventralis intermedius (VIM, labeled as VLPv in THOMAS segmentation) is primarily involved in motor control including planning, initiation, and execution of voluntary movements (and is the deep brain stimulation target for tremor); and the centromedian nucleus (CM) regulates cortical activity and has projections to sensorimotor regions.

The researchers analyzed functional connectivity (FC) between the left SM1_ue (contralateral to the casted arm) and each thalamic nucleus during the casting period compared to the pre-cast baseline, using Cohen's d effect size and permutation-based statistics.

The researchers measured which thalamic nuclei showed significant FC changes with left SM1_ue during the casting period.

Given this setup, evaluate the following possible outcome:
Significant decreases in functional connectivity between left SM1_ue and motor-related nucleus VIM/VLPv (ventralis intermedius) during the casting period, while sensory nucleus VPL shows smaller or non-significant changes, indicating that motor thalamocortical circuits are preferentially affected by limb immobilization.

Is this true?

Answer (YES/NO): NO